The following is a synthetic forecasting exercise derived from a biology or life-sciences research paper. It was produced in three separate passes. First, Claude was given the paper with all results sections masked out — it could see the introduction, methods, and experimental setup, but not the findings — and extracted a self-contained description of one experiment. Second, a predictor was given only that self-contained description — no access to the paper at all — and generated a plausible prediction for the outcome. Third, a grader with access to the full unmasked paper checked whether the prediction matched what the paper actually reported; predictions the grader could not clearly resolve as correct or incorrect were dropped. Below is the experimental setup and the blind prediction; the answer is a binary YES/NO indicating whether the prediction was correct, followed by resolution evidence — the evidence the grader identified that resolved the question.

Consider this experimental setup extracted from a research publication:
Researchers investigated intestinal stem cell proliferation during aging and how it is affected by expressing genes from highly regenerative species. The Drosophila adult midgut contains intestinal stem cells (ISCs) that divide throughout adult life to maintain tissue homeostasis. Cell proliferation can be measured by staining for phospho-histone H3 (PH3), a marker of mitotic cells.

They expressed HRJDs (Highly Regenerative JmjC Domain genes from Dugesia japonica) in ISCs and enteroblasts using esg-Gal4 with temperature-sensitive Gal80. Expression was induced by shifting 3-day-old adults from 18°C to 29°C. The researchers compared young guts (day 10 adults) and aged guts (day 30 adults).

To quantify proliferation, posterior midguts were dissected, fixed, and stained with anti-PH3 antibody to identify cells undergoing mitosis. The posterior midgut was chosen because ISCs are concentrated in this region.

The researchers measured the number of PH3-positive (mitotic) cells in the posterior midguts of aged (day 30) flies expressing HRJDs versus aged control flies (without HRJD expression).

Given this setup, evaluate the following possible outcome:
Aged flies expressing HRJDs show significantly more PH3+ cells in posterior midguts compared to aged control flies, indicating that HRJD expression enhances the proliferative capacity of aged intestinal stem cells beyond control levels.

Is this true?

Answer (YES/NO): YES